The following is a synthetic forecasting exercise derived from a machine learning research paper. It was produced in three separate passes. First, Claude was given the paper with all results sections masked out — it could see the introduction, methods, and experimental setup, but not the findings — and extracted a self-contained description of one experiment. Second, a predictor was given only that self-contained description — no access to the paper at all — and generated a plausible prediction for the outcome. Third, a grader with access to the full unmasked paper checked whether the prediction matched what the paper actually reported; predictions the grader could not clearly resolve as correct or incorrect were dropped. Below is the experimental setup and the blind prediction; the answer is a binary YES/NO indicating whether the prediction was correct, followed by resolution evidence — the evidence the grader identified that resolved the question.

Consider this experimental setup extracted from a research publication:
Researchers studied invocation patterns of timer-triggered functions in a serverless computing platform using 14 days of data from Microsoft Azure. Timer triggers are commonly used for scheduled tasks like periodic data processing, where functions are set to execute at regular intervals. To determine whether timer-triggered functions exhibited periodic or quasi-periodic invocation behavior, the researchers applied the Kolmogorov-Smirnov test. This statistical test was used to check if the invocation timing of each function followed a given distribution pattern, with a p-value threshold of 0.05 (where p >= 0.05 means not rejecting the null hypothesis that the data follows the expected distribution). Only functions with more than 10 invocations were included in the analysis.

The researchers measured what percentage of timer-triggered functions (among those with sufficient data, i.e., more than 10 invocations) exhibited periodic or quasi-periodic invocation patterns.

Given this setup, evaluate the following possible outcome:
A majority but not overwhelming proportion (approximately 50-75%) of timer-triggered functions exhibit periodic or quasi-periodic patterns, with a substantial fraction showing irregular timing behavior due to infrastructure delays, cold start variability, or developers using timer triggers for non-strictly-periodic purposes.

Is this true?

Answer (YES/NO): YES